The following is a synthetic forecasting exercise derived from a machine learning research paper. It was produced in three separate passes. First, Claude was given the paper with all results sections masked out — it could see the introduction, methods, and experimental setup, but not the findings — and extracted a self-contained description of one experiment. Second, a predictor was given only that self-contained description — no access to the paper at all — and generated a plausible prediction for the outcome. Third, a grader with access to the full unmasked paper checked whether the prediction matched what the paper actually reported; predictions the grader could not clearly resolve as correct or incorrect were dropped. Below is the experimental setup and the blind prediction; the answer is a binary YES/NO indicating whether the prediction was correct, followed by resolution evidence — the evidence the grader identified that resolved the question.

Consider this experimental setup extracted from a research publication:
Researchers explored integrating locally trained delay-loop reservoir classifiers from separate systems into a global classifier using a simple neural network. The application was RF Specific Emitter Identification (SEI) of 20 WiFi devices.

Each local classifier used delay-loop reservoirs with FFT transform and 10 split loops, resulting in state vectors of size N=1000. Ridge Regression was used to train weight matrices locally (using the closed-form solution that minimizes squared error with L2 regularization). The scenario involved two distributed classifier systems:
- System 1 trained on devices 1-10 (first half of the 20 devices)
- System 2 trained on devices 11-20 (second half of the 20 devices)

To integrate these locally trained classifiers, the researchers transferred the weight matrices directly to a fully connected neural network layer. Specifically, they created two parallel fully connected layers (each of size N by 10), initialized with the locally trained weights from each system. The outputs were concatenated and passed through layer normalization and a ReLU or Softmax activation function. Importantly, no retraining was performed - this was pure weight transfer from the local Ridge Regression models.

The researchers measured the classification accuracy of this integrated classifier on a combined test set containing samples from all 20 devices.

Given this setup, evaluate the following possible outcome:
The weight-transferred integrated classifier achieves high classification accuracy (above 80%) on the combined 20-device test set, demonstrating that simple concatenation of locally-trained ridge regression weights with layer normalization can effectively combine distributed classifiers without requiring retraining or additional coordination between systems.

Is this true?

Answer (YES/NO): YES